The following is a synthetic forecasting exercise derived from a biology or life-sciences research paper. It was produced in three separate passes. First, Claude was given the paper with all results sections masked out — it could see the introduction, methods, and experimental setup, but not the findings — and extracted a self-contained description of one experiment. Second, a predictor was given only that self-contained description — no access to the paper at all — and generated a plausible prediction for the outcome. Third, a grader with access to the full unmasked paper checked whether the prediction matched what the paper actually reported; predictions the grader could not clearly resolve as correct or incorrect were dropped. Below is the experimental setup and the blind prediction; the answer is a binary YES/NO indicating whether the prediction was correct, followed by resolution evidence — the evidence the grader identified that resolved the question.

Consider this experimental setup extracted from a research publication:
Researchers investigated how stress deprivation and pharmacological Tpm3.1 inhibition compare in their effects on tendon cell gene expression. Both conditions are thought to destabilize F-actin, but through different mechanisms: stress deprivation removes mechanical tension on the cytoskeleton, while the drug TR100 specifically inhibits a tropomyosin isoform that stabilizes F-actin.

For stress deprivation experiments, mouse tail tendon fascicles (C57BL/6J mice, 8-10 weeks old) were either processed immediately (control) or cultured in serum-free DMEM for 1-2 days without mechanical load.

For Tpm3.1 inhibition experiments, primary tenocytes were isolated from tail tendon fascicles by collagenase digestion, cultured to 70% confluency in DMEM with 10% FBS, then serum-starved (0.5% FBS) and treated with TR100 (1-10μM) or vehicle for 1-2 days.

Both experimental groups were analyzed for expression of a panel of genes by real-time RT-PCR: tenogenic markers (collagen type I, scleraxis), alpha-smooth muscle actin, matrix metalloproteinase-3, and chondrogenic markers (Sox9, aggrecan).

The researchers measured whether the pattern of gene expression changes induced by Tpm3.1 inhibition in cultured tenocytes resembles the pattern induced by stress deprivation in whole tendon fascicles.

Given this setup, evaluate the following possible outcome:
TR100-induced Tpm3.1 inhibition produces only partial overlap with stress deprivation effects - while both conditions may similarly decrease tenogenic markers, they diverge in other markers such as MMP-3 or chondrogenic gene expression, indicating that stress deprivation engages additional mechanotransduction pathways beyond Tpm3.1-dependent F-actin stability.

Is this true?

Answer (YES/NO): YES